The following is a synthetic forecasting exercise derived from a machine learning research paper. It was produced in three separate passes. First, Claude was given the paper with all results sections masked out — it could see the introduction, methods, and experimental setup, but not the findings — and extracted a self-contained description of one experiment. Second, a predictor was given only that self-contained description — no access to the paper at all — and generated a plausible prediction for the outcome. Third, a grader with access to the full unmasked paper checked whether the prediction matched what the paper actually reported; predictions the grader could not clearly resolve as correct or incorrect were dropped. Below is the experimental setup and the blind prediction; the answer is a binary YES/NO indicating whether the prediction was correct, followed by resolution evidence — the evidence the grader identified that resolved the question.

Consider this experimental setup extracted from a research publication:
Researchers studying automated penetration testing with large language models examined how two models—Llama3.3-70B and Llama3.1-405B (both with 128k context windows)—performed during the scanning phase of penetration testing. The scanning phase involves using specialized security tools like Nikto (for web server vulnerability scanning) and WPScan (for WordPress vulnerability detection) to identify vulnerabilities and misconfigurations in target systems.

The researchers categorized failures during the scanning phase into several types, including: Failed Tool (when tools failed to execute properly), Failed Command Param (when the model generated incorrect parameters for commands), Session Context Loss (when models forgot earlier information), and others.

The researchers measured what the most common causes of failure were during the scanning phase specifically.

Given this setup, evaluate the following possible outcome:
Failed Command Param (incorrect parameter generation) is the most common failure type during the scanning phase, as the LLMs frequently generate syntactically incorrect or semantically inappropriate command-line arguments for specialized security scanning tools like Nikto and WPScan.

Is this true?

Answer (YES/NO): NO